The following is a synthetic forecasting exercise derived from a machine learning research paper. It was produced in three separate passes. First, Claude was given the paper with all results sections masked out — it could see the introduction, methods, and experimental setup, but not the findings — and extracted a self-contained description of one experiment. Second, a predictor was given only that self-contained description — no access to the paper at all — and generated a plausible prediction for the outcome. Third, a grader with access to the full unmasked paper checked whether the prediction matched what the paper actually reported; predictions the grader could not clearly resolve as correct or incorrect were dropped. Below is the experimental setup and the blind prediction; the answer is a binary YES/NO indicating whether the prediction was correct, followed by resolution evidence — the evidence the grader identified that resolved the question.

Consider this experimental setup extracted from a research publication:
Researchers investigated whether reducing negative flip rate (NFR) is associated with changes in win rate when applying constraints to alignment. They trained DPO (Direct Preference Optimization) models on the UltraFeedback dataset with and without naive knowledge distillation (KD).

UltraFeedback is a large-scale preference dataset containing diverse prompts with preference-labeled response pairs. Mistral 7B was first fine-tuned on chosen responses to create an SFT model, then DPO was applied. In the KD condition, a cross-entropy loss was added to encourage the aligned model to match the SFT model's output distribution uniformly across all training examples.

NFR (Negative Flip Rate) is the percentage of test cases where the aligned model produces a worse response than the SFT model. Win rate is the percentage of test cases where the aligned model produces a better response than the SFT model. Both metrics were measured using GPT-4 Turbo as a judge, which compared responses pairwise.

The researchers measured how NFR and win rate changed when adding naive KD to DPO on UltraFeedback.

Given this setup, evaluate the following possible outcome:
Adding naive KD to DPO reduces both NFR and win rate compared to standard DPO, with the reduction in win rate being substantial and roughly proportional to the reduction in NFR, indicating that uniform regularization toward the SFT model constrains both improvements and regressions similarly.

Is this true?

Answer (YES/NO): NO